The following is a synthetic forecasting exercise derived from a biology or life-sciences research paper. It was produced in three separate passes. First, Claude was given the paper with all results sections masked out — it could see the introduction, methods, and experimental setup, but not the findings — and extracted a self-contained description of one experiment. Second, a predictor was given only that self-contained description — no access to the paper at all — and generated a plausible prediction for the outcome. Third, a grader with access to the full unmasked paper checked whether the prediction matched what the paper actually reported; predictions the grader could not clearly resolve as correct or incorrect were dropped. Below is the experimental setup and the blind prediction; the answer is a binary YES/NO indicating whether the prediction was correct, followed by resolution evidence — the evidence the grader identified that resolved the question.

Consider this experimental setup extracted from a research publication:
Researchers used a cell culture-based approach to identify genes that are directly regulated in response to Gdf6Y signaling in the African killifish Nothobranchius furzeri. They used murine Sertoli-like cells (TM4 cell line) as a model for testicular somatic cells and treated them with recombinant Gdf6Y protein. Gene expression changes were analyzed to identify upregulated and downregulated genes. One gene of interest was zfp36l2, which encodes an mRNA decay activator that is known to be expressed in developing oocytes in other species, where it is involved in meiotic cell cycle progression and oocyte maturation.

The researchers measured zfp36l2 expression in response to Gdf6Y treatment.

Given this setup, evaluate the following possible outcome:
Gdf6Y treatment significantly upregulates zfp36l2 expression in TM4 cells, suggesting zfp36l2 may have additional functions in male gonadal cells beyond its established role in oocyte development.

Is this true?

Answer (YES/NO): NO